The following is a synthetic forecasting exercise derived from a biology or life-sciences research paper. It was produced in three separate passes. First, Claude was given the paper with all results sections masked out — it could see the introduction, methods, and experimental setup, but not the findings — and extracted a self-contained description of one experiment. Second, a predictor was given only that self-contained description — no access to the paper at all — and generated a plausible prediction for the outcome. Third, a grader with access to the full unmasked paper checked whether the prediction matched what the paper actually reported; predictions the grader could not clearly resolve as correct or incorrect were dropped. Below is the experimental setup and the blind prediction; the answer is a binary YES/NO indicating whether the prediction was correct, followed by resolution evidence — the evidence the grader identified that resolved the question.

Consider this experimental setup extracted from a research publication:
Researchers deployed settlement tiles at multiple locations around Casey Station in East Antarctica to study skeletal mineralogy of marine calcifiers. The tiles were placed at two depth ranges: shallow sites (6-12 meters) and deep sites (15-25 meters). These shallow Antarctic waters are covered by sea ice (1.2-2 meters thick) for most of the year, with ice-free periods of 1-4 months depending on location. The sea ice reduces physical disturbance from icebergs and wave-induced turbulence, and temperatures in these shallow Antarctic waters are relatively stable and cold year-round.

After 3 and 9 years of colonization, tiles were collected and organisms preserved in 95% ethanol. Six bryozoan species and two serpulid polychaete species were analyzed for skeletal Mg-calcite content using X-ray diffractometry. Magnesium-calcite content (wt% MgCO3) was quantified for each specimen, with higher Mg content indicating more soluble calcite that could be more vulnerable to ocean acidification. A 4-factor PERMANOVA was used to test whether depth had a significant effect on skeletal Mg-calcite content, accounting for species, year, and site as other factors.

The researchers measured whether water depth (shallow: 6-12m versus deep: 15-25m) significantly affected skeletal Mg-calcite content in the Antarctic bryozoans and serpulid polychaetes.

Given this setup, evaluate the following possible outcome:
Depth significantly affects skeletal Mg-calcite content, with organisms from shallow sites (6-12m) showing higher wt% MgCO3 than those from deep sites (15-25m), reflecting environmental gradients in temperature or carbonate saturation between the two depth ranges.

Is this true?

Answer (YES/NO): NO